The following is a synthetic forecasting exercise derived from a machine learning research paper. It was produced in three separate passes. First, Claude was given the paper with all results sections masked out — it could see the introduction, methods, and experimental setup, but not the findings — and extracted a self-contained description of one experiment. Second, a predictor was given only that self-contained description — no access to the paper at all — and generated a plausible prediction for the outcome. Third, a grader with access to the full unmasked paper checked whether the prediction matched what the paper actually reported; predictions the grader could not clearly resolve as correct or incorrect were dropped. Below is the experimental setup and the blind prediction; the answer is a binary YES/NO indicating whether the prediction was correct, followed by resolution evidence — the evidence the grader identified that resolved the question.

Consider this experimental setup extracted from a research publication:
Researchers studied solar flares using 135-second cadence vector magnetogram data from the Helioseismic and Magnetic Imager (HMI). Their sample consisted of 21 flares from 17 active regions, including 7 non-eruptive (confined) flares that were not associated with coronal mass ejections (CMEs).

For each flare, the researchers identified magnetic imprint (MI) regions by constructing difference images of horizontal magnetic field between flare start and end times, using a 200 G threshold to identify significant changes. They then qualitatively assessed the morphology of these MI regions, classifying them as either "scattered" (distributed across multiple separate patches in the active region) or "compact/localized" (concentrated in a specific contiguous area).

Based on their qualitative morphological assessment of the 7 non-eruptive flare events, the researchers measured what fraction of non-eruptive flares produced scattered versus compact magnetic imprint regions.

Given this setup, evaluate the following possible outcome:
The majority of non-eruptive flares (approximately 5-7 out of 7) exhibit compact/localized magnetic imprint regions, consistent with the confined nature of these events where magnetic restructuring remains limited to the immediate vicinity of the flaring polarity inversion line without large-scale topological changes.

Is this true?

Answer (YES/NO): NO